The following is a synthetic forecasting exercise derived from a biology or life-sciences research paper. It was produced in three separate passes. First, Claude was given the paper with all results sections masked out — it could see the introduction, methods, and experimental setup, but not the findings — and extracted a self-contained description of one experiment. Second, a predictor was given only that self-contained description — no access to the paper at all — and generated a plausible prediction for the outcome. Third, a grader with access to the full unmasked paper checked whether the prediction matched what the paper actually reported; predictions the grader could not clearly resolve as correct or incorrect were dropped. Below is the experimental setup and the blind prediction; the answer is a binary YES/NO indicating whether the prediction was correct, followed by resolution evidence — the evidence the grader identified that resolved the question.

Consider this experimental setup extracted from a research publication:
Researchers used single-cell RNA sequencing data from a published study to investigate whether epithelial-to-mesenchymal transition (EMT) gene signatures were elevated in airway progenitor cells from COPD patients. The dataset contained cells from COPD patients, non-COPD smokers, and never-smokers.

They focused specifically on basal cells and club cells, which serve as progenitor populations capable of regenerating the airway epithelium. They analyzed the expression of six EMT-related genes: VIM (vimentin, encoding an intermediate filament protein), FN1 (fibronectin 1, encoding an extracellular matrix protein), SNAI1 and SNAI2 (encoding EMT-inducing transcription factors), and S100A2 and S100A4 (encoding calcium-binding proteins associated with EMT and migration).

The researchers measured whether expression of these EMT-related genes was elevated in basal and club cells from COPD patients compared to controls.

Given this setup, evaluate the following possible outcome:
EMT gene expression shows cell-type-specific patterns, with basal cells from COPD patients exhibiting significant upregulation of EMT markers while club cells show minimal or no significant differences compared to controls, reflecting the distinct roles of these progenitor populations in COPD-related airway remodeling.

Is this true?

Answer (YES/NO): NO